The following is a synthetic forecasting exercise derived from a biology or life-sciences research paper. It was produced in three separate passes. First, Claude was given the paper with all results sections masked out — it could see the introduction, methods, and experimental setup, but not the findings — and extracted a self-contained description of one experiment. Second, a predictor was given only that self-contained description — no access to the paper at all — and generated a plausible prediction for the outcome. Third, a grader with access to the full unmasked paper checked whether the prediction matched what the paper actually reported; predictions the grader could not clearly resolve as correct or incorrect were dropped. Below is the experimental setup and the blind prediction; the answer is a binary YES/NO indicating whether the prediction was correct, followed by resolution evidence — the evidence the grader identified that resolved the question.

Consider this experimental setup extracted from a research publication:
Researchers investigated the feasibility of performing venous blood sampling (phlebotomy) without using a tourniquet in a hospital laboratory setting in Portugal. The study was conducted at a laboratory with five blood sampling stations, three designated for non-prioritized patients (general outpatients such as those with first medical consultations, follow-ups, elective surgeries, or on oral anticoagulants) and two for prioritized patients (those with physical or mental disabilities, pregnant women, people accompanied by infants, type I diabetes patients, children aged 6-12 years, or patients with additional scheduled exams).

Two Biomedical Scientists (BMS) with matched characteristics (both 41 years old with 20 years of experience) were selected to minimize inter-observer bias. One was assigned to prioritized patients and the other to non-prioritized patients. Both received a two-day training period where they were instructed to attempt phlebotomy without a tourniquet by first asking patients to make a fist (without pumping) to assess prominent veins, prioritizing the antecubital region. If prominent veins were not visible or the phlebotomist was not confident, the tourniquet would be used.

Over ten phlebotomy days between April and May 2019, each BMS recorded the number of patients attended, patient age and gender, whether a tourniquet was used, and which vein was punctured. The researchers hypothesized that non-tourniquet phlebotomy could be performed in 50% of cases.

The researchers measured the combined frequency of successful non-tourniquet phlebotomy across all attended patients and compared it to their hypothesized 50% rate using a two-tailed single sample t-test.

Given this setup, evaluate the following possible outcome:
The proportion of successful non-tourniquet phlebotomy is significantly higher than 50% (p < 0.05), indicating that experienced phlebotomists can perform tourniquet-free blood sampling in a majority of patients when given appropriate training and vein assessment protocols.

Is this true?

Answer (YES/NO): NO